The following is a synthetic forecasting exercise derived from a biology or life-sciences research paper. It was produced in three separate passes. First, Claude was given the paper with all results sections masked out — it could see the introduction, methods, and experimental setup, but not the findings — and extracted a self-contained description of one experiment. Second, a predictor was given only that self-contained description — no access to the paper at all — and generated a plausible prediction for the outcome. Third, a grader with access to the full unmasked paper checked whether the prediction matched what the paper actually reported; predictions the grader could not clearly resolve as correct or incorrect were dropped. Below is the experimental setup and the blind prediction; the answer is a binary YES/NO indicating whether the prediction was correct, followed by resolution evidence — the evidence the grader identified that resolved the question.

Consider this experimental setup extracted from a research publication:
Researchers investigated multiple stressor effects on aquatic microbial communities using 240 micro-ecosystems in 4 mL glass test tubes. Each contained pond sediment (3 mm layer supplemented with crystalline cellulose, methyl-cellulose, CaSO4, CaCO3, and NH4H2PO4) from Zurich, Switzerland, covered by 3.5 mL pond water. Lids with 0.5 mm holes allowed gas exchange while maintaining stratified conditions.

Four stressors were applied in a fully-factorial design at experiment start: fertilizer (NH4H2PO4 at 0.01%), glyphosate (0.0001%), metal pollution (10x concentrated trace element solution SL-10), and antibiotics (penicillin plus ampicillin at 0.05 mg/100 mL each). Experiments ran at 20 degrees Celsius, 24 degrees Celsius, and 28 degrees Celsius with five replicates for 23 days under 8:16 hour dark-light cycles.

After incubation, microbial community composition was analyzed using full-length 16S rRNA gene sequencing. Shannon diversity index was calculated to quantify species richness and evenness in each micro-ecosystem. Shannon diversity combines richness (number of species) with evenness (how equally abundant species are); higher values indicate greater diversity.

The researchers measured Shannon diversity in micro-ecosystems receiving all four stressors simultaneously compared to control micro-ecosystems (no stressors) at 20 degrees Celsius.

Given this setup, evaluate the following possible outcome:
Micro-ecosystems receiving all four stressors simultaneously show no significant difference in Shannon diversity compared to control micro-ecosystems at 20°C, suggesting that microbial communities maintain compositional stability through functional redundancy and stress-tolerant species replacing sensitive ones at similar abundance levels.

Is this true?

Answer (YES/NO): YES